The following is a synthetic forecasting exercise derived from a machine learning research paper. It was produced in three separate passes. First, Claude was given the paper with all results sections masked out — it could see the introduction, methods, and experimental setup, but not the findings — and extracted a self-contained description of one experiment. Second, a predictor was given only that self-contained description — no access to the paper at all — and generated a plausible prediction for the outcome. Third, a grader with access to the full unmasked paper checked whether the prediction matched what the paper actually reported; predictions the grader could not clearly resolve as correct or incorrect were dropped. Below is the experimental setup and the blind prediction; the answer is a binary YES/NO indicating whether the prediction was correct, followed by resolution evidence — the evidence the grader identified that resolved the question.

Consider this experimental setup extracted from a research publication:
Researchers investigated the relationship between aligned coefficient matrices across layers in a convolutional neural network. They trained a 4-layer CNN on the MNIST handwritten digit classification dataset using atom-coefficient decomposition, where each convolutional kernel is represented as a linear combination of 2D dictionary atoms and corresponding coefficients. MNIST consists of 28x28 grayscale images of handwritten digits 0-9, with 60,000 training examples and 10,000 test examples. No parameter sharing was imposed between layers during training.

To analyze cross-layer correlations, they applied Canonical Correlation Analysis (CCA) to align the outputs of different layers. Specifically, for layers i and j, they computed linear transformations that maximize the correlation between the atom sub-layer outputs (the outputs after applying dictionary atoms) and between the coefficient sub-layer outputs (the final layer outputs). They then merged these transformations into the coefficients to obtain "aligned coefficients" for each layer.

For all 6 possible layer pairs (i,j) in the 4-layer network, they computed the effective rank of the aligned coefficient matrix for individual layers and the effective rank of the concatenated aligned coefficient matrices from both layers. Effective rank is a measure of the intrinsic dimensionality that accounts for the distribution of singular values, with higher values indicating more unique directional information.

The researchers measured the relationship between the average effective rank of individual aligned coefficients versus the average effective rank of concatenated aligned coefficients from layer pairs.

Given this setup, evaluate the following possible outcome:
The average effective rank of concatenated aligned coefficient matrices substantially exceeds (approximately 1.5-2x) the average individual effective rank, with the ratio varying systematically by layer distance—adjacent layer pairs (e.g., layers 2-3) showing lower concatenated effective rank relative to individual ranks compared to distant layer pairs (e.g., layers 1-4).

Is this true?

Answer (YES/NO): NO